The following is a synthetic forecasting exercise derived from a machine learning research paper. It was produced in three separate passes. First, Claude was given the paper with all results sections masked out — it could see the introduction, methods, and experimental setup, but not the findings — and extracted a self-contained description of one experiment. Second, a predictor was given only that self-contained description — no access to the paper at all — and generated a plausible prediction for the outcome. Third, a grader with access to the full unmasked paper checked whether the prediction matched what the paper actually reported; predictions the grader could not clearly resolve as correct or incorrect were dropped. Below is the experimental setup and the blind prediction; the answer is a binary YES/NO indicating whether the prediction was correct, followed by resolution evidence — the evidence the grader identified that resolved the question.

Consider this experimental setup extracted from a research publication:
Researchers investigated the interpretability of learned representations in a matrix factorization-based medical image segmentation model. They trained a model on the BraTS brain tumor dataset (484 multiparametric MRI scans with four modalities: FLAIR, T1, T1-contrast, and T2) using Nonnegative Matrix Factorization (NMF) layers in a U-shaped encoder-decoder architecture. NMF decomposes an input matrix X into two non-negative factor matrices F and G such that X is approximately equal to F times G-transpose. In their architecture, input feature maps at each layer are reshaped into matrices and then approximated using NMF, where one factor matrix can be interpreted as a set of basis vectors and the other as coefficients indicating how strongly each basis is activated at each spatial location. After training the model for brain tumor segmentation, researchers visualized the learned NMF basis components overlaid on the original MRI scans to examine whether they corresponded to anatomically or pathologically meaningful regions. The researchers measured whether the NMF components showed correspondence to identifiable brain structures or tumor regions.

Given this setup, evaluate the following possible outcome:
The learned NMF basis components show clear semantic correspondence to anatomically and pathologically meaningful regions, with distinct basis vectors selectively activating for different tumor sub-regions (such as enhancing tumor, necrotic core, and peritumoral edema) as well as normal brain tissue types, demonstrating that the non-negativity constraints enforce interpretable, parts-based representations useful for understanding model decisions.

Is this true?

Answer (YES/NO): YES